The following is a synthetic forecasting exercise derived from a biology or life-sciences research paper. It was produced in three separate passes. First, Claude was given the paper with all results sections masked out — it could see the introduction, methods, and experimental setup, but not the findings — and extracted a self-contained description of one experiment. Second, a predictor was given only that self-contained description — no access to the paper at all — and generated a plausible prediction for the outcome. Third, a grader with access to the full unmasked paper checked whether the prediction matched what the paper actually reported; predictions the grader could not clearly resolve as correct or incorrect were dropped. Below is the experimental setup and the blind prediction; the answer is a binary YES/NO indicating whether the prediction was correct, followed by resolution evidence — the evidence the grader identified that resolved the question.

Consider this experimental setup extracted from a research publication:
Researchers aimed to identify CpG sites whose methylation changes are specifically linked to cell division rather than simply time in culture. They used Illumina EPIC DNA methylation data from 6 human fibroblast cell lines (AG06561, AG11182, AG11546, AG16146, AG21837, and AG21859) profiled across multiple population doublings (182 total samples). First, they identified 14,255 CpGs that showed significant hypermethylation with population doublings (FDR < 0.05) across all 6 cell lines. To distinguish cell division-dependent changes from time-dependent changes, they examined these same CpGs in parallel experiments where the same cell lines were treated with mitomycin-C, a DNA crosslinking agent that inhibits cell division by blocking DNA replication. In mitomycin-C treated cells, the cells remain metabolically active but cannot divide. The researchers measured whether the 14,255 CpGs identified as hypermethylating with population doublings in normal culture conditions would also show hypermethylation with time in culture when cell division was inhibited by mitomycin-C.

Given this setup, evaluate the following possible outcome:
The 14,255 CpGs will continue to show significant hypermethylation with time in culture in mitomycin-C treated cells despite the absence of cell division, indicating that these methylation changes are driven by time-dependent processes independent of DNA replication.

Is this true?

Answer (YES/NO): NO